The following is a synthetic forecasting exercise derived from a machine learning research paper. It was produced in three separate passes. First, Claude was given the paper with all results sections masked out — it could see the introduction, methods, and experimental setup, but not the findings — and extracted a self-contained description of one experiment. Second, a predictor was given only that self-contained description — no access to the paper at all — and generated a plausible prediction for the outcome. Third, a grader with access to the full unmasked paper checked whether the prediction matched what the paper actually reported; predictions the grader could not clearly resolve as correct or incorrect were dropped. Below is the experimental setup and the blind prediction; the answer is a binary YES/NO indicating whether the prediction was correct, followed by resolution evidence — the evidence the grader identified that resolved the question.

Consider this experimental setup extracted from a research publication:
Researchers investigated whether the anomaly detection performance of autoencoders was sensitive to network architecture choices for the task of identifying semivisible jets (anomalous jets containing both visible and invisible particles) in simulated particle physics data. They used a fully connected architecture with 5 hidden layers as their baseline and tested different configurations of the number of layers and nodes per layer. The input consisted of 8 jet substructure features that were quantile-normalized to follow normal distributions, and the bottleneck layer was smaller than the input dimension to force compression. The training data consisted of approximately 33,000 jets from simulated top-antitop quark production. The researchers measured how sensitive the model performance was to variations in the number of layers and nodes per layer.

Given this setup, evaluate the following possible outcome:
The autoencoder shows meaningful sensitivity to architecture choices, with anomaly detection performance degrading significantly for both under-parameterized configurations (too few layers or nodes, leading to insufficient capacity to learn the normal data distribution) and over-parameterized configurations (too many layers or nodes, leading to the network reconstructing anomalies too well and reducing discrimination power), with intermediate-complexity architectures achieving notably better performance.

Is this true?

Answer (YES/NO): NO